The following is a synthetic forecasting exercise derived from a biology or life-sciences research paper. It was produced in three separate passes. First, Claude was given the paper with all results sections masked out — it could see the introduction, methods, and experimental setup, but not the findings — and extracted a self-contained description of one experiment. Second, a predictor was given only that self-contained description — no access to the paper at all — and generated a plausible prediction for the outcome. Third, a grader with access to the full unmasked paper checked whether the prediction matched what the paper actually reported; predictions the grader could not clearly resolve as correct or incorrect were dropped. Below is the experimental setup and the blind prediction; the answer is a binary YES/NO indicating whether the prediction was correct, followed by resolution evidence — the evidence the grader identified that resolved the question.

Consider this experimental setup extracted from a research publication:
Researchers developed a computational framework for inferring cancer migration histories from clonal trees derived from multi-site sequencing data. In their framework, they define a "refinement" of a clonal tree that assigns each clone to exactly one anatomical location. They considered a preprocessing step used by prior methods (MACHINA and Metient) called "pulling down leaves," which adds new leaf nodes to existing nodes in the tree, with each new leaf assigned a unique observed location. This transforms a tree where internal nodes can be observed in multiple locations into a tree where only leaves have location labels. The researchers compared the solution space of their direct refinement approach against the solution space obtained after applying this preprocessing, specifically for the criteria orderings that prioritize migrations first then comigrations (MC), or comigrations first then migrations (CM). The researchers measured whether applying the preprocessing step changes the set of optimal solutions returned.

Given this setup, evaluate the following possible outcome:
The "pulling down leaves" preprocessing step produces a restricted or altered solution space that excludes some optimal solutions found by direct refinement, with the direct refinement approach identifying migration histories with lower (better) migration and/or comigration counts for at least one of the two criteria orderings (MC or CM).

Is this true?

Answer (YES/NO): NO